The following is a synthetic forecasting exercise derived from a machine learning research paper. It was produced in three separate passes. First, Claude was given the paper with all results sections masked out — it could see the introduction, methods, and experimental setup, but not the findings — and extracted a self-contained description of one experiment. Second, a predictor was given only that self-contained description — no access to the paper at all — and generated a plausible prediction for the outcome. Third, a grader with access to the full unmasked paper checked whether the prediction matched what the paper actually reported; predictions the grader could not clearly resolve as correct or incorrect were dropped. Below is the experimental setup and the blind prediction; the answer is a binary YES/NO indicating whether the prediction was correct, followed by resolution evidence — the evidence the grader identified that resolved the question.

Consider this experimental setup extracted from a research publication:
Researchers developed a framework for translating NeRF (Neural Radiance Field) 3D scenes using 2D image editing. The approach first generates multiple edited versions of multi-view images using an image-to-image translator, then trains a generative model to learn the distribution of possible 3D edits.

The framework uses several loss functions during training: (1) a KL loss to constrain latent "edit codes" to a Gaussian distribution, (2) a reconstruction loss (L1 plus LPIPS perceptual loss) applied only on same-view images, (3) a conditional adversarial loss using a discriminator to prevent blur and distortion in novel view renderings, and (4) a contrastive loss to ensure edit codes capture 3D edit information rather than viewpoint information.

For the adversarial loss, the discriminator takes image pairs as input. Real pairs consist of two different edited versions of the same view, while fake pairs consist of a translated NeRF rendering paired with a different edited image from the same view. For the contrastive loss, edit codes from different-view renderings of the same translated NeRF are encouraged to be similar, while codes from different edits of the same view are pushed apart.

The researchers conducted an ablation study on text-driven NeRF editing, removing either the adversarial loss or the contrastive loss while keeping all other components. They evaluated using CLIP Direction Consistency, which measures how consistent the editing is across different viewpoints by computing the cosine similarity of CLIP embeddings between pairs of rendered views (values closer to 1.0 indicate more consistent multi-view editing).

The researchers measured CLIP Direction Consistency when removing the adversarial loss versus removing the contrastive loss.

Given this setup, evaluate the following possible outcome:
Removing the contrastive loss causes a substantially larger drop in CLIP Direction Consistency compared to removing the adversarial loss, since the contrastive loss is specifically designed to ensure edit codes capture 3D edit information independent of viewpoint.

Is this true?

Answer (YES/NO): NO